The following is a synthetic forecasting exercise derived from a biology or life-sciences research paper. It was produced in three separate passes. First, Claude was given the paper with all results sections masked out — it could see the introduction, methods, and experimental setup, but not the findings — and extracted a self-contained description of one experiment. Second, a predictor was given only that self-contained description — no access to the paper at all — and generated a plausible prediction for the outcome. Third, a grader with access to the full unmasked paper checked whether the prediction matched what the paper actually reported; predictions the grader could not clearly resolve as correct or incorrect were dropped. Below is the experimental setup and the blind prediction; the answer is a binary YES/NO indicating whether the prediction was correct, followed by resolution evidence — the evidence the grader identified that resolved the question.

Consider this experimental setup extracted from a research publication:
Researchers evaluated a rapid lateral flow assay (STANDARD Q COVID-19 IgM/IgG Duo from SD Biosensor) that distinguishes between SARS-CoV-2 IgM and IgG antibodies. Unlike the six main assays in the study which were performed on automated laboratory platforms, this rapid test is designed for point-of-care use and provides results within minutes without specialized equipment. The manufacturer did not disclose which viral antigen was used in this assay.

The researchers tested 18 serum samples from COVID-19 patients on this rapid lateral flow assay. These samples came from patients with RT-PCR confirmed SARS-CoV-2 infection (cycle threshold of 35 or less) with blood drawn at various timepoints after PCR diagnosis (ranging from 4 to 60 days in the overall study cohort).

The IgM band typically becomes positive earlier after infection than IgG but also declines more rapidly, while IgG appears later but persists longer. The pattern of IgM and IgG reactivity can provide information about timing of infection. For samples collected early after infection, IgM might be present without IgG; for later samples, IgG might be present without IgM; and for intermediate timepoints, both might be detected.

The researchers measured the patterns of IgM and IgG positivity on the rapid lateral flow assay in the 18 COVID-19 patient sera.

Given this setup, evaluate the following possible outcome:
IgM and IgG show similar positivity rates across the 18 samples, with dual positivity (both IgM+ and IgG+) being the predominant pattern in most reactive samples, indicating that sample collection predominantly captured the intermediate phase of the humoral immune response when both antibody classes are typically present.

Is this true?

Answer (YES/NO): NO